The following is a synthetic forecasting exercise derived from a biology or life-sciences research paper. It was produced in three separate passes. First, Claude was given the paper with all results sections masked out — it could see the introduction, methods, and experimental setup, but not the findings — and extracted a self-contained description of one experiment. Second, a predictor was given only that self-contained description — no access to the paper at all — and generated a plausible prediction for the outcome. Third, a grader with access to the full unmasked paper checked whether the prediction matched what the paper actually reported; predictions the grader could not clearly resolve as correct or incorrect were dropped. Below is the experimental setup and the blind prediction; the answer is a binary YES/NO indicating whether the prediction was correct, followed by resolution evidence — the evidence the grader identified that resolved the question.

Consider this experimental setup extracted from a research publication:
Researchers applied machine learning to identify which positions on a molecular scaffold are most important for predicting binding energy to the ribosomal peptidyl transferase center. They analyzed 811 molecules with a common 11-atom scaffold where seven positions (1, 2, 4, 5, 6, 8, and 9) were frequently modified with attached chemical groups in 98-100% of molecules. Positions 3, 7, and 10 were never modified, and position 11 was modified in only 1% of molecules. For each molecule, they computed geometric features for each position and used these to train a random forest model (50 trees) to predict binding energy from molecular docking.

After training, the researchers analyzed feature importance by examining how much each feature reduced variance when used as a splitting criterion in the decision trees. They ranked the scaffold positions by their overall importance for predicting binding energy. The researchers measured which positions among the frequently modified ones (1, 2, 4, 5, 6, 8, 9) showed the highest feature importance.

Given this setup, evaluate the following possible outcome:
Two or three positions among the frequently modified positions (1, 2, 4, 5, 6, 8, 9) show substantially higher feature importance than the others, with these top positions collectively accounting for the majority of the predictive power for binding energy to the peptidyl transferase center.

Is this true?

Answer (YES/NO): NO